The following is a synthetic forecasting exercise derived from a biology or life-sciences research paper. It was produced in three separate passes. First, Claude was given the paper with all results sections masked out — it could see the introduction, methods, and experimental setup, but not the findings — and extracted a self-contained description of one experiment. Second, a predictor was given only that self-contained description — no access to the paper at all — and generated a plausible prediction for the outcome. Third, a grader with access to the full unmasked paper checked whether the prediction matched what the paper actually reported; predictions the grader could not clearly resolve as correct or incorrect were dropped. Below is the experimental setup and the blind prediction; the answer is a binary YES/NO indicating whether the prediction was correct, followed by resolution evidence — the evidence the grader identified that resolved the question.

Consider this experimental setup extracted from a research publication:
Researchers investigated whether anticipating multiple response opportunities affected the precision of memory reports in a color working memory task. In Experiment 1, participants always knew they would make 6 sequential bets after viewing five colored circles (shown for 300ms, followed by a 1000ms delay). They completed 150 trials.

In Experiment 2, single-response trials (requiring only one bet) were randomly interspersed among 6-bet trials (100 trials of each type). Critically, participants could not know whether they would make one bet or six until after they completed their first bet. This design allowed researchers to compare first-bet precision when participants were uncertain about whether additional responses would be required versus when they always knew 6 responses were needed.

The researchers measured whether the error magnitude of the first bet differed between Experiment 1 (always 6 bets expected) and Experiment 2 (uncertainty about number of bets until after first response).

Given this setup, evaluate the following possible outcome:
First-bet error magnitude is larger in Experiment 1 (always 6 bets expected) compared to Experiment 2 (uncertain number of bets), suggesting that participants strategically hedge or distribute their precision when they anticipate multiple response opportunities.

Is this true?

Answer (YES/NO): NO